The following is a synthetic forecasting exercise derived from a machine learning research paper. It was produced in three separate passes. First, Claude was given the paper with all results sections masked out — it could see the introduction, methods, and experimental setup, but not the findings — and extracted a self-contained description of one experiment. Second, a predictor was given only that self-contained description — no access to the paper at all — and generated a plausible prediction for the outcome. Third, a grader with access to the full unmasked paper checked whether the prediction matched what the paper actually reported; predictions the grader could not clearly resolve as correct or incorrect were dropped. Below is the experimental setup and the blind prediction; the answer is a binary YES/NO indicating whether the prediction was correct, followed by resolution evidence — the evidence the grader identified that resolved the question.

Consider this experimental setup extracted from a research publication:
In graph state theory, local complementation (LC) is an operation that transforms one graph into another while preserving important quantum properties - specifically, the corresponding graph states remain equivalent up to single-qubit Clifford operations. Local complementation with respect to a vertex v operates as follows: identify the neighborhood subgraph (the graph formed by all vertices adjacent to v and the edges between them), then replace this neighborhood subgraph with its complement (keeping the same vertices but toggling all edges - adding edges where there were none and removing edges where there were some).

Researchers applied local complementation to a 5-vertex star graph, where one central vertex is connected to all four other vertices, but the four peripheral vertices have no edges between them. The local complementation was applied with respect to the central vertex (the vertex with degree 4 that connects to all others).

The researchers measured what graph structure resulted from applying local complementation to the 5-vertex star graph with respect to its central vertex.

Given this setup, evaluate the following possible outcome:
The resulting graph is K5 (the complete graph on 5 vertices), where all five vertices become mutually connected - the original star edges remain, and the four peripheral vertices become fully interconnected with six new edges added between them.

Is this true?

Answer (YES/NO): YES